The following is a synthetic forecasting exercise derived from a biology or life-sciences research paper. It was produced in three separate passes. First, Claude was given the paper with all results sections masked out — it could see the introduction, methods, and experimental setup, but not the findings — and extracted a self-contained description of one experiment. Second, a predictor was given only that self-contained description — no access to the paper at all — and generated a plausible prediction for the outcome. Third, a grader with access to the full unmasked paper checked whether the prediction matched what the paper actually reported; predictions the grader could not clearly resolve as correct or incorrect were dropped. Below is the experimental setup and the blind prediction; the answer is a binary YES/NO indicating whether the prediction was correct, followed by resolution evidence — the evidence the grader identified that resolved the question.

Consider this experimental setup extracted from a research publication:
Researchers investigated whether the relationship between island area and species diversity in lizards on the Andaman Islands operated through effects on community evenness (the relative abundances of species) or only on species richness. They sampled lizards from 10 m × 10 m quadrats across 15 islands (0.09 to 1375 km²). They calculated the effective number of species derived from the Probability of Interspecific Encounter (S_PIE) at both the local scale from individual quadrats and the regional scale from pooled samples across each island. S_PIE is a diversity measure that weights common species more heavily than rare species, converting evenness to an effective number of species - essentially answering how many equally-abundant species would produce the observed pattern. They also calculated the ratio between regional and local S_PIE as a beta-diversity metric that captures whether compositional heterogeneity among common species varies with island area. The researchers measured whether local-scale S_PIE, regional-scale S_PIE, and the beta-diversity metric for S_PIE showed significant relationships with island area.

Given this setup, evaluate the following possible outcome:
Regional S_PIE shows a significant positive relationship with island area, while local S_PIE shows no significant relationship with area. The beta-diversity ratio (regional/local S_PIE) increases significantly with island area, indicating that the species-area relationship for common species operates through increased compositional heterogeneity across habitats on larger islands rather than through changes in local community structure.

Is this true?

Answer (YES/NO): NO